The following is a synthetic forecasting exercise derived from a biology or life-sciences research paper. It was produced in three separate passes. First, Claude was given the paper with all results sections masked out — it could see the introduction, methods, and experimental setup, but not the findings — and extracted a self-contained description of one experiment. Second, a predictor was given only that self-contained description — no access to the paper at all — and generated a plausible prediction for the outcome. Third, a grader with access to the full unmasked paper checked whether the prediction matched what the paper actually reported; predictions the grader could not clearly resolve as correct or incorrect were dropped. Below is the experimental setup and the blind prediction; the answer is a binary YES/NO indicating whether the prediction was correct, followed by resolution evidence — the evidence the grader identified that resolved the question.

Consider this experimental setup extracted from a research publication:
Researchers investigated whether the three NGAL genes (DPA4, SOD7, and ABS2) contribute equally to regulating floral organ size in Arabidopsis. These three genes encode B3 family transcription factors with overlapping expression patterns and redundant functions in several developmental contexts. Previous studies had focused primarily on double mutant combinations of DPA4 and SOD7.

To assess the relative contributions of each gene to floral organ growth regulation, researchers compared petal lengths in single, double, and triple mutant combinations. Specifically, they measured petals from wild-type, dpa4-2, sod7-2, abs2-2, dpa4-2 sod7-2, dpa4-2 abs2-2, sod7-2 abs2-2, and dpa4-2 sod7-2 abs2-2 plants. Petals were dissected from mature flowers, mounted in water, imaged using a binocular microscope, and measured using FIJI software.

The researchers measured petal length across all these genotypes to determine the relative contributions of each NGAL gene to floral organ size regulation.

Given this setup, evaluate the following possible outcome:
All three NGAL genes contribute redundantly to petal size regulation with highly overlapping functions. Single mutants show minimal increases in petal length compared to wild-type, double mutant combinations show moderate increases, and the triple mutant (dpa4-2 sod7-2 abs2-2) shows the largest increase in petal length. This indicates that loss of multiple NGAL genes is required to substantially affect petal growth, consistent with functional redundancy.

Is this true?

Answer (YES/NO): NO